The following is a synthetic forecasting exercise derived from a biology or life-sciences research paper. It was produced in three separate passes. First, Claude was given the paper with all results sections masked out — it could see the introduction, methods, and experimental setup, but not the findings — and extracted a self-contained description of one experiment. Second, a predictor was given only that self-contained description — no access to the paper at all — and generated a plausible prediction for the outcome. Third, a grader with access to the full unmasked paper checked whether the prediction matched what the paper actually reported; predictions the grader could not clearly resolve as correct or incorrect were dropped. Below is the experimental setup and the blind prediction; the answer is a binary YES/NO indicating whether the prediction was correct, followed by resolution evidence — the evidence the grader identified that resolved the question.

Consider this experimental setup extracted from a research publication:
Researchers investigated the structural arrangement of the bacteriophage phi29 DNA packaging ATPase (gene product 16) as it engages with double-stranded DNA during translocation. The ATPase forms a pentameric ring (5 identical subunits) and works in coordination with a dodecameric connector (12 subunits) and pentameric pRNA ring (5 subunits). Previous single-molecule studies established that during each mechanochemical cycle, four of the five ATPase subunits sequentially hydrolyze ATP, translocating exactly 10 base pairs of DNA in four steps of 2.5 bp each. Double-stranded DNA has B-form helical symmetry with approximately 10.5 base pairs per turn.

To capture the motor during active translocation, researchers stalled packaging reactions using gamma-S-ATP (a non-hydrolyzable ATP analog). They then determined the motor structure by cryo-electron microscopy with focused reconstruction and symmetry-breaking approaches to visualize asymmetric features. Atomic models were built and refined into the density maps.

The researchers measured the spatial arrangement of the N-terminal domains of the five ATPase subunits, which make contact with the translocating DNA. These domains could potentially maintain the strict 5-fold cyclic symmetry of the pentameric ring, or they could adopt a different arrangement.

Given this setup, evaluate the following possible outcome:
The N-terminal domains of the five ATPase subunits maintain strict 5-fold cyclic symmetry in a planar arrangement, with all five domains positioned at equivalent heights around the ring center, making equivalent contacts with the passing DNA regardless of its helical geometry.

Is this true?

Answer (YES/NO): NO